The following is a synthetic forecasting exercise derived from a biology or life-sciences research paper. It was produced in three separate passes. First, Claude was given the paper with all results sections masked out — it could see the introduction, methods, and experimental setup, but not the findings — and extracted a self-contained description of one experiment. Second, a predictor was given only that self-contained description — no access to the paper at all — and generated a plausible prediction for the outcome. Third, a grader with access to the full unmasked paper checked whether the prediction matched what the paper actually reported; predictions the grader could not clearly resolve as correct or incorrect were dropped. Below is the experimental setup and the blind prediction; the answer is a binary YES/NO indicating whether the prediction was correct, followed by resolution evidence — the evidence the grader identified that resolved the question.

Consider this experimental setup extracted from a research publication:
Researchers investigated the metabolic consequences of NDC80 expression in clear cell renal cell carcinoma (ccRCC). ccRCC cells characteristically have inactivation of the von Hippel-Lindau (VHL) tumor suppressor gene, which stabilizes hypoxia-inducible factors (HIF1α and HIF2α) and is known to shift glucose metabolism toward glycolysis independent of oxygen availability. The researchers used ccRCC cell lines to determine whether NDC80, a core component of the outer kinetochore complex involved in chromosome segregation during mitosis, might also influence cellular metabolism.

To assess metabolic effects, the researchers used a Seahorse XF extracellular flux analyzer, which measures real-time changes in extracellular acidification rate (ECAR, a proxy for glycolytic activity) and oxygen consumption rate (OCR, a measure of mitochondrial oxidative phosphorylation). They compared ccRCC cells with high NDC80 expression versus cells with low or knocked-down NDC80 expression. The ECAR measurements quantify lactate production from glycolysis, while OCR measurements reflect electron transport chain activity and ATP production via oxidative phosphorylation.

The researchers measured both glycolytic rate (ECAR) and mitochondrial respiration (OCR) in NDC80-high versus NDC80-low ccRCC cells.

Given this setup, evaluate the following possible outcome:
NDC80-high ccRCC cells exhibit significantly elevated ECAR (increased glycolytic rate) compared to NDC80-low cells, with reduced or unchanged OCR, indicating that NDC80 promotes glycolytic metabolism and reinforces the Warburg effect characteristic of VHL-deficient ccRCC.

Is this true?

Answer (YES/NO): NO